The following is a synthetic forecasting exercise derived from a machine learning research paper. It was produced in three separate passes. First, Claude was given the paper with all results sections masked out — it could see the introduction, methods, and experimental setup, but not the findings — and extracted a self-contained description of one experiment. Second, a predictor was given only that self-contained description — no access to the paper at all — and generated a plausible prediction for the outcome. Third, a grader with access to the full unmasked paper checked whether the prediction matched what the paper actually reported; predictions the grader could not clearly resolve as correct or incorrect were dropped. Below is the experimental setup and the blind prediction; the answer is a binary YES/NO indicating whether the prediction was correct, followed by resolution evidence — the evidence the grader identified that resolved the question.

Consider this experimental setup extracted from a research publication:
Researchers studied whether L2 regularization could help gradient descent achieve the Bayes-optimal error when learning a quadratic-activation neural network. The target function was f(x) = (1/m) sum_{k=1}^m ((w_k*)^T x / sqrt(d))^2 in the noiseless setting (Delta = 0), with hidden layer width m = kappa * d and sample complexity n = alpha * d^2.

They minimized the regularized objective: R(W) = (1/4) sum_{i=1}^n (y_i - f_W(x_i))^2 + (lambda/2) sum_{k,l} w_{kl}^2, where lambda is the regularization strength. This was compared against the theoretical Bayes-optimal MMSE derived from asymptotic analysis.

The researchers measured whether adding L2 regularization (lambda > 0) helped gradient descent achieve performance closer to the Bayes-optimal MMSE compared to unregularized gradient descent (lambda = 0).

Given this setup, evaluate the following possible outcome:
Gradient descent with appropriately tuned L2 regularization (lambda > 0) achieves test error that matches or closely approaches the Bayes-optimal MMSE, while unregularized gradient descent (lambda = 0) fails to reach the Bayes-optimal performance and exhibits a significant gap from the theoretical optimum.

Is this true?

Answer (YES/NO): NO